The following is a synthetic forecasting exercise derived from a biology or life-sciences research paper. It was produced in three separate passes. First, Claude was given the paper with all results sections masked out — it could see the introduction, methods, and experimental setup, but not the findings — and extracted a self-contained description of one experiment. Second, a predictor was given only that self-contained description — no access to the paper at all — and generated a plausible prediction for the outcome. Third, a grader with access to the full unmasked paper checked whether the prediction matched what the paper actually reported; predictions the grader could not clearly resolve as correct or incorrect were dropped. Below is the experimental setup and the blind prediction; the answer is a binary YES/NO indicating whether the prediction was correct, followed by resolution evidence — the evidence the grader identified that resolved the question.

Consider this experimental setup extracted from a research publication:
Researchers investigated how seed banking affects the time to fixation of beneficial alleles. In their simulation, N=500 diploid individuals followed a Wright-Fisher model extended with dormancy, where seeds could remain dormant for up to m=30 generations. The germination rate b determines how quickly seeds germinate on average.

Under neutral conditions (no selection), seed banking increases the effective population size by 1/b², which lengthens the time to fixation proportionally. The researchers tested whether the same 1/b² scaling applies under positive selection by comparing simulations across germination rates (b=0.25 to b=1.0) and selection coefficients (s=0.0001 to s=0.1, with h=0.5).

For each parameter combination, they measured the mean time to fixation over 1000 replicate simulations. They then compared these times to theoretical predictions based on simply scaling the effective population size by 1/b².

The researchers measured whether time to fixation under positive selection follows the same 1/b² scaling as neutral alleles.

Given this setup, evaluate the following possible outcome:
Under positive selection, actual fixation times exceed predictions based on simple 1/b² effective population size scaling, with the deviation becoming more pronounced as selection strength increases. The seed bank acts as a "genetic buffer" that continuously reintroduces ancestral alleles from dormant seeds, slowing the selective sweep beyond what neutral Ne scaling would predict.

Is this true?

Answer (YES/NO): NO